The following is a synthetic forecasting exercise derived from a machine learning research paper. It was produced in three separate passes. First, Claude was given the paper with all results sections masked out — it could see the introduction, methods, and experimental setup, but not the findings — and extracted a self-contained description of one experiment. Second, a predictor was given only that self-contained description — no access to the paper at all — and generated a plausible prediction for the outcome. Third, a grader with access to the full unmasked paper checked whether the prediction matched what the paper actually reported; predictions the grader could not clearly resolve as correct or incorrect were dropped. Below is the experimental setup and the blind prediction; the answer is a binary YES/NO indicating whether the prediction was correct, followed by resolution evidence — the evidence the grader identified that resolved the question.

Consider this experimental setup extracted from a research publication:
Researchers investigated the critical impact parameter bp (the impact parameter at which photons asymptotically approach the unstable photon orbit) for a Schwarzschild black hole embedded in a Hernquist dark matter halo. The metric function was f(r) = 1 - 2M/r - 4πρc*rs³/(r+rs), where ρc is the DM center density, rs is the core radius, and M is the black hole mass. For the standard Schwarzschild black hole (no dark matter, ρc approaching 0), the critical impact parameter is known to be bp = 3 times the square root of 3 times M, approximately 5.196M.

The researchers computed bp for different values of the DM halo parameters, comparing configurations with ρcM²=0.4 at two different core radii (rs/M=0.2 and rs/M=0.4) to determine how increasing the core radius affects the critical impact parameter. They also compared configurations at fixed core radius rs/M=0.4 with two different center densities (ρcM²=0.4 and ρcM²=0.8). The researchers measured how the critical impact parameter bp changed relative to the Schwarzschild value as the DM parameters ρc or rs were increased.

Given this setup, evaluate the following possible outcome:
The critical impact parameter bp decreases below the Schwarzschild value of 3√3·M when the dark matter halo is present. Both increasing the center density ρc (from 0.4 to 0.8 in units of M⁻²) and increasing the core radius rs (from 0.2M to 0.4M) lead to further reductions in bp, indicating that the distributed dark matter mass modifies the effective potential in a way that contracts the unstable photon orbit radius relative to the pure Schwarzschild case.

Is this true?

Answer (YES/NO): NO